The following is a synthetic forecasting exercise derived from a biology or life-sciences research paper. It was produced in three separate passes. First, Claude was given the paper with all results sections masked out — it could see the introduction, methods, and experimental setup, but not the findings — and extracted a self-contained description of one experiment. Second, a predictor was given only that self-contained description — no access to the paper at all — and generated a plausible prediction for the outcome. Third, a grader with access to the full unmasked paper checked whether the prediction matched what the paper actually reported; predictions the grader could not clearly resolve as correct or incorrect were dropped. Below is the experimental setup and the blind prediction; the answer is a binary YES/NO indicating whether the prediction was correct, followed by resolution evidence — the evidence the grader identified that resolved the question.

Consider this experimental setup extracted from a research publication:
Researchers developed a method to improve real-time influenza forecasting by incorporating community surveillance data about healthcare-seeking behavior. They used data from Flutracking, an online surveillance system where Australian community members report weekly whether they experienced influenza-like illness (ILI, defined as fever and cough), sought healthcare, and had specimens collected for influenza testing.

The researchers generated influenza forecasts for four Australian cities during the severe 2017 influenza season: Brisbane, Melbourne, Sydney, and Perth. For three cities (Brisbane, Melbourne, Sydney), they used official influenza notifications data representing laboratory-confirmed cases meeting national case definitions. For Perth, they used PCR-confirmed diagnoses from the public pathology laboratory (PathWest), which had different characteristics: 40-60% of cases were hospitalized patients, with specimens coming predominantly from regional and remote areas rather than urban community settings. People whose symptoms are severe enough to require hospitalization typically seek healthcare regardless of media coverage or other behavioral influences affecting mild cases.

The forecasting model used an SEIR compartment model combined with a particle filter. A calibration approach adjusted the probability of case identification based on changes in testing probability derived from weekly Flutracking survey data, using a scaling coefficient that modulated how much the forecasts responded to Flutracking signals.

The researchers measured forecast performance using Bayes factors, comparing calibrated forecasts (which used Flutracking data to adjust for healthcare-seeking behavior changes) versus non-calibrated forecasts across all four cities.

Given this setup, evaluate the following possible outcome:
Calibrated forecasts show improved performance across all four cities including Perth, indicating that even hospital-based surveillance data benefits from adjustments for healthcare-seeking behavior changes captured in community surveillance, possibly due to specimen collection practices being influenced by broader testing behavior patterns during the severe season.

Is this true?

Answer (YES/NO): NO